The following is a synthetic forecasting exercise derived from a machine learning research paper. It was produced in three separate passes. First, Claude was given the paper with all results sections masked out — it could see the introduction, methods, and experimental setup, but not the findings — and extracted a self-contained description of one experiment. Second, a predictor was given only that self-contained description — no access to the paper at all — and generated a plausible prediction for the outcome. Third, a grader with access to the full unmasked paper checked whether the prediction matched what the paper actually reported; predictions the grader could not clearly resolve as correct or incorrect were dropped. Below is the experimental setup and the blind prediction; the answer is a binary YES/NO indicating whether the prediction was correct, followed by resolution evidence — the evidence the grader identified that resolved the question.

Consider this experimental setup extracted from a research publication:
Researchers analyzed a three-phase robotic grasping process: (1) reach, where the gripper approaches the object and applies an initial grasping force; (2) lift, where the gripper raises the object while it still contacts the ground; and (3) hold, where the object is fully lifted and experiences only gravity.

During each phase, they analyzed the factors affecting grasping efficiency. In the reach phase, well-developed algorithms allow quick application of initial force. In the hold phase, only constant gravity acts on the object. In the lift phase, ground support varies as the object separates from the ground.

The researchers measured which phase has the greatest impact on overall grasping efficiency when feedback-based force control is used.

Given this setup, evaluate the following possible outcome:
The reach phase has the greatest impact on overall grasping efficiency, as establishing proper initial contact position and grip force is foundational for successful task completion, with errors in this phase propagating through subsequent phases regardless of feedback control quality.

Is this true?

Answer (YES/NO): NO